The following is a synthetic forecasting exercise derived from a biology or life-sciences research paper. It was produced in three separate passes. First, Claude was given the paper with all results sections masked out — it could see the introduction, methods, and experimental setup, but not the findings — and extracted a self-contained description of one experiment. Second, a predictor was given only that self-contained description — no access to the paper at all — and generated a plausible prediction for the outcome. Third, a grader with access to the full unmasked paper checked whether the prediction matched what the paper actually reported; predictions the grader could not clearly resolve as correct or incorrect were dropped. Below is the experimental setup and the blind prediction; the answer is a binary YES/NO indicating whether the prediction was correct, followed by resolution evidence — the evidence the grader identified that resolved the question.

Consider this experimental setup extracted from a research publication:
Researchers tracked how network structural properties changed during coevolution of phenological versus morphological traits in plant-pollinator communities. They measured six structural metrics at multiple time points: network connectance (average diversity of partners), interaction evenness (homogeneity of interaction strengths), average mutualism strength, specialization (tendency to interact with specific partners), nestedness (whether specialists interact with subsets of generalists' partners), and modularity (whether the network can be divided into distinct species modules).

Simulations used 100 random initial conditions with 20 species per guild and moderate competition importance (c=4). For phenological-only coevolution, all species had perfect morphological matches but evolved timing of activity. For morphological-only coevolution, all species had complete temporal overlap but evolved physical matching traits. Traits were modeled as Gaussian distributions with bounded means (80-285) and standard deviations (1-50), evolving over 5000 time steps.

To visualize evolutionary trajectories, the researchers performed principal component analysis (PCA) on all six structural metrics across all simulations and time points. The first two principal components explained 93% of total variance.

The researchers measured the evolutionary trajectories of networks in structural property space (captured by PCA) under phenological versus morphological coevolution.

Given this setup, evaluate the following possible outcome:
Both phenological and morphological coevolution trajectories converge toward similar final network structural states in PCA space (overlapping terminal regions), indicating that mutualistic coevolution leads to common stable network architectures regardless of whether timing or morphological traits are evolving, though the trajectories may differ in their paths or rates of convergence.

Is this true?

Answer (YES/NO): NO